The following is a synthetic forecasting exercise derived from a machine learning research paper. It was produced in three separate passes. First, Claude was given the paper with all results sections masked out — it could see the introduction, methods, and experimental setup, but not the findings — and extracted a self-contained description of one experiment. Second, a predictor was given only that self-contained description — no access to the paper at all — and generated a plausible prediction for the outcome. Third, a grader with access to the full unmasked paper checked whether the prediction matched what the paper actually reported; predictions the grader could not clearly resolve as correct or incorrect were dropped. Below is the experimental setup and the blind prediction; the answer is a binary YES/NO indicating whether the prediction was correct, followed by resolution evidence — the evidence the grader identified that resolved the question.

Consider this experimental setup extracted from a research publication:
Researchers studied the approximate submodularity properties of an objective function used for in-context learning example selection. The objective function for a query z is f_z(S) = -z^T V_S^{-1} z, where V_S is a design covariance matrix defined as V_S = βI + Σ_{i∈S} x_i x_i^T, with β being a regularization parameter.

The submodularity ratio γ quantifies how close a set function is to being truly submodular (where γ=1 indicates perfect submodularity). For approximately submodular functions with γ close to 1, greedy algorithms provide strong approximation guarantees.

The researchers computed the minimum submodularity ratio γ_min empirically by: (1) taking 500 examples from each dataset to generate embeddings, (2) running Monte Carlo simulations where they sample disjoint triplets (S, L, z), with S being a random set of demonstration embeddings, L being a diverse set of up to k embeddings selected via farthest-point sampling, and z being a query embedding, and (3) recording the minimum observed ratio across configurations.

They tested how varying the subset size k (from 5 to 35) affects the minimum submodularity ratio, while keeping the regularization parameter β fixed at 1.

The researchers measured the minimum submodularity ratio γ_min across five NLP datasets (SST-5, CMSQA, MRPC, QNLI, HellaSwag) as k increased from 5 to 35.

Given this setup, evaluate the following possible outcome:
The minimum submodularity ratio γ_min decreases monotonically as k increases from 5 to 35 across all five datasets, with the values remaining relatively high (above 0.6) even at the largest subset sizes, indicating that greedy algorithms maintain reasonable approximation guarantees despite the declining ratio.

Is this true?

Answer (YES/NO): NO